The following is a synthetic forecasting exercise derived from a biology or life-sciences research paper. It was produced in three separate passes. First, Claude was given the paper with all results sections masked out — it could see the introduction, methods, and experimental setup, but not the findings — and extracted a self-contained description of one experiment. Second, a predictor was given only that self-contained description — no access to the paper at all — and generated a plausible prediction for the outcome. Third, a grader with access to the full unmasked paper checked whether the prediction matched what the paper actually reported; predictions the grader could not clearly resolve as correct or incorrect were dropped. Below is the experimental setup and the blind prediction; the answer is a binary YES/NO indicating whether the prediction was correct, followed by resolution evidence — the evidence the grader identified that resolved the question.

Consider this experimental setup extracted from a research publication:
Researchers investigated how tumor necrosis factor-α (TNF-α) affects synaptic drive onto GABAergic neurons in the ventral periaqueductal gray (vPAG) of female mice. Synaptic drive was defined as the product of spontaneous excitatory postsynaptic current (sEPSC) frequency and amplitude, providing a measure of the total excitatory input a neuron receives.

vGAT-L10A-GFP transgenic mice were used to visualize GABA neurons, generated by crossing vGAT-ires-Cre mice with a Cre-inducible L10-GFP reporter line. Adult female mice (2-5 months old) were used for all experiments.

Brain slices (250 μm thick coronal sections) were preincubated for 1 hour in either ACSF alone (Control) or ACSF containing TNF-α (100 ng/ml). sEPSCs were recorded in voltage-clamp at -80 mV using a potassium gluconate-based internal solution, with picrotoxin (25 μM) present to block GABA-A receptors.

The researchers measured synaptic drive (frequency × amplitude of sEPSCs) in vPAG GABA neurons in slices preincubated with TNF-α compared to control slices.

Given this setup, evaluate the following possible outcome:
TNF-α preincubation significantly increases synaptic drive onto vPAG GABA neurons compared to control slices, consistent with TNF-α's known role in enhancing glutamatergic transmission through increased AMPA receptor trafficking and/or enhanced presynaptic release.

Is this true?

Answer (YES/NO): NO